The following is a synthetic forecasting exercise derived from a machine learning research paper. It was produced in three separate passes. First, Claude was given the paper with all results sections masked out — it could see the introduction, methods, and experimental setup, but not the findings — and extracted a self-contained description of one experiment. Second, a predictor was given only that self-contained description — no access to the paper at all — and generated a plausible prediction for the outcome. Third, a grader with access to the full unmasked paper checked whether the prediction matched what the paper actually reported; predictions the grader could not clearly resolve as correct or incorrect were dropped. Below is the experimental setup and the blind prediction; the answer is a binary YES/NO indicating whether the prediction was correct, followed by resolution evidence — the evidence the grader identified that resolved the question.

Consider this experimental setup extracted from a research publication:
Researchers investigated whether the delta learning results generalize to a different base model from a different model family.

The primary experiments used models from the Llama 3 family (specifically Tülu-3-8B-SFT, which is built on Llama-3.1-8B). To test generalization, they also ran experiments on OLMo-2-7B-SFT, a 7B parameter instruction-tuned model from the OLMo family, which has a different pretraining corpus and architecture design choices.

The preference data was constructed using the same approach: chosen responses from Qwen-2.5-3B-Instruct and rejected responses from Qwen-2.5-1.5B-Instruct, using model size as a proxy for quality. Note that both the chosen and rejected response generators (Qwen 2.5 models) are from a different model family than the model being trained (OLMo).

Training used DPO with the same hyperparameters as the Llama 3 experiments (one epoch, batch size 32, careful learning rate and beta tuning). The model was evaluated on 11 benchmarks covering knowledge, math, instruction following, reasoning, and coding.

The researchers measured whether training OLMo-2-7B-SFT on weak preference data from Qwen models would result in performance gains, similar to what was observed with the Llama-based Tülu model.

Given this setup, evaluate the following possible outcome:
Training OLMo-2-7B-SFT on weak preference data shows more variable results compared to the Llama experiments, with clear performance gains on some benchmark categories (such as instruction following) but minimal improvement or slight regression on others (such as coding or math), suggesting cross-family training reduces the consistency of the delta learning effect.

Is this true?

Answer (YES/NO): NO